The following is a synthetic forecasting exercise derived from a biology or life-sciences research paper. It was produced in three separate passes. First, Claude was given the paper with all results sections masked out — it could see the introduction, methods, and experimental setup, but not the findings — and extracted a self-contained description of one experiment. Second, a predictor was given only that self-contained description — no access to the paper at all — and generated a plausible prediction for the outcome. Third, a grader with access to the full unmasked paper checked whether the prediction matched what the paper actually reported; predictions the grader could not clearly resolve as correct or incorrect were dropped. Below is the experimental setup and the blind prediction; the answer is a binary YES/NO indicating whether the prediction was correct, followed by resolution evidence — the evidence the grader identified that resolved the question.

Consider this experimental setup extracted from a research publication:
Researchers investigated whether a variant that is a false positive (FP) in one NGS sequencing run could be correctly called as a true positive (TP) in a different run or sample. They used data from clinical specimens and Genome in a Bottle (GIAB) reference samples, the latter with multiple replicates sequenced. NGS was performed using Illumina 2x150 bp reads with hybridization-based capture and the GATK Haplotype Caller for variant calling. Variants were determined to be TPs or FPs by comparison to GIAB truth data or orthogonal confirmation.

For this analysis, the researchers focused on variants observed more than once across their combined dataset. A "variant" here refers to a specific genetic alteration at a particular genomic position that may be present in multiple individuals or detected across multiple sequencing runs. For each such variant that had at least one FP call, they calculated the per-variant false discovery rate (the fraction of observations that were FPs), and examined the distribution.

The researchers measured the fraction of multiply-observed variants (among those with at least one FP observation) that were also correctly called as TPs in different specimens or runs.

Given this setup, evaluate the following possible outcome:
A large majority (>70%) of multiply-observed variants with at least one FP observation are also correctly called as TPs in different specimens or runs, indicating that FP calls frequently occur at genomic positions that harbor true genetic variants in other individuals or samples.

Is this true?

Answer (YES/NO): NO